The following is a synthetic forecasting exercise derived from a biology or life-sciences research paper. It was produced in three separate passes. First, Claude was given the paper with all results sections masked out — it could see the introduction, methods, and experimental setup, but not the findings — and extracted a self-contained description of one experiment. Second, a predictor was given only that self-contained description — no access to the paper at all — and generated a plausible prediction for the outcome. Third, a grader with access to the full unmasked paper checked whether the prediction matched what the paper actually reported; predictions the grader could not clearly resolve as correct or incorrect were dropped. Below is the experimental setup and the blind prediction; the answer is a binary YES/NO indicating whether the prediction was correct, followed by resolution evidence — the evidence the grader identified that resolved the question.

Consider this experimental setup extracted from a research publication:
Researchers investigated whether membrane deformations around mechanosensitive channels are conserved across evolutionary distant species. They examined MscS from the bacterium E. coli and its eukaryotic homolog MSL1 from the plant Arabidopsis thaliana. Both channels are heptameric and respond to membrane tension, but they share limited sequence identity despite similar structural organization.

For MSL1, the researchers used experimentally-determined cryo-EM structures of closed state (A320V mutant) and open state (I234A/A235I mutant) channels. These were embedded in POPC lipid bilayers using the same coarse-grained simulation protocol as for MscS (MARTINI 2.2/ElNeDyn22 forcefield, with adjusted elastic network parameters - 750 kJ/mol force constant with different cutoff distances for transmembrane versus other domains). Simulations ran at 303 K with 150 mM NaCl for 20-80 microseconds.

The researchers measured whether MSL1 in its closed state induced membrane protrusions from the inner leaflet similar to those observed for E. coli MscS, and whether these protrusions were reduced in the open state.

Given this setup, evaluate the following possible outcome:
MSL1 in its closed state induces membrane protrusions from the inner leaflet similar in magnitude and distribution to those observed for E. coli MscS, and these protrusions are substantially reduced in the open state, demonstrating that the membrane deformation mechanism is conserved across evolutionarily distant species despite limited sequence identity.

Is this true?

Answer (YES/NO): YES